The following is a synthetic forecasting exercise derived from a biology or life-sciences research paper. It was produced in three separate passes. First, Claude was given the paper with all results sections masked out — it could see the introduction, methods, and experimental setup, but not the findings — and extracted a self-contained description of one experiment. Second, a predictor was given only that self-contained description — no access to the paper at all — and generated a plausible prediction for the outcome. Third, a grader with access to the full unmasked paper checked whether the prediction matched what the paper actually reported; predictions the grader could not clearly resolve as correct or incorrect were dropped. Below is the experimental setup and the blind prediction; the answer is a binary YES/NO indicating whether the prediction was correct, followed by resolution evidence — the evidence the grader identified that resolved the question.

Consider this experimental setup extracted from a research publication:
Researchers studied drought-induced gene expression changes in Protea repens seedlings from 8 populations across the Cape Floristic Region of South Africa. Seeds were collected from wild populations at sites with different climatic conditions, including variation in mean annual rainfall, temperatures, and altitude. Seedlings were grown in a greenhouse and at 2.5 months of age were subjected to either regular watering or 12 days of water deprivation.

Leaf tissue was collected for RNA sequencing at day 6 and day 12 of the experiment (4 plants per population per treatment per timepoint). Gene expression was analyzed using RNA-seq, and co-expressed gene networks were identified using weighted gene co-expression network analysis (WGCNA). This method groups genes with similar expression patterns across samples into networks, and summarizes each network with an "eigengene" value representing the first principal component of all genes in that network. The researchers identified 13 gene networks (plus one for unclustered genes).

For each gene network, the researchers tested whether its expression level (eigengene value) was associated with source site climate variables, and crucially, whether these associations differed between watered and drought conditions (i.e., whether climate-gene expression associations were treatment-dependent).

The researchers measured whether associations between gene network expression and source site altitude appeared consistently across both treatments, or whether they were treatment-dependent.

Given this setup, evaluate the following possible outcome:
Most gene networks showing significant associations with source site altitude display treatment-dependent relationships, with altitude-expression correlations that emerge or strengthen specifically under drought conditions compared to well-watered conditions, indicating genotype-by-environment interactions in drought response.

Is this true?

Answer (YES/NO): NO